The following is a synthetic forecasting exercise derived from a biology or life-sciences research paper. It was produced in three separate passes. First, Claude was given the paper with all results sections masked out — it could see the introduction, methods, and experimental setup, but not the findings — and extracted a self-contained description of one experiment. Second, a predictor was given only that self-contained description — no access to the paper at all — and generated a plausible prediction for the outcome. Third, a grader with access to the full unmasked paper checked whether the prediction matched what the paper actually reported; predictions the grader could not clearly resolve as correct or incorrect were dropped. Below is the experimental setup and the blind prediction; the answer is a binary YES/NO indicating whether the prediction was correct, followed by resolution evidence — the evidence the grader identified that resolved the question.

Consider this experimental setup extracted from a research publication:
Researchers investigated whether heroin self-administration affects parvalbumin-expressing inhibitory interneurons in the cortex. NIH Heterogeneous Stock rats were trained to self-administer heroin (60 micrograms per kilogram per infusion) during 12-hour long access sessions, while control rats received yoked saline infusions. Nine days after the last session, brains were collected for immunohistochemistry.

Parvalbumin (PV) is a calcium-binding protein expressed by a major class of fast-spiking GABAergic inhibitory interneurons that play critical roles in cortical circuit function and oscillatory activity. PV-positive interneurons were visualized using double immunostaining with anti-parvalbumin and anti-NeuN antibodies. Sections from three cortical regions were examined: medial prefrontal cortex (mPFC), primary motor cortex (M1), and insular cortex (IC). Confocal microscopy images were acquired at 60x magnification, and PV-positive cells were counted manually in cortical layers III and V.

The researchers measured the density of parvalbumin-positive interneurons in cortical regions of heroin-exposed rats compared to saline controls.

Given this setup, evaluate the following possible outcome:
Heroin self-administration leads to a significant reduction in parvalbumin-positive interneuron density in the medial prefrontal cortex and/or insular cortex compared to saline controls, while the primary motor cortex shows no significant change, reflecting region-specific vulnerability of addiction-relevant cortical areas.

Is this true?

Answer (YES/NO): NO